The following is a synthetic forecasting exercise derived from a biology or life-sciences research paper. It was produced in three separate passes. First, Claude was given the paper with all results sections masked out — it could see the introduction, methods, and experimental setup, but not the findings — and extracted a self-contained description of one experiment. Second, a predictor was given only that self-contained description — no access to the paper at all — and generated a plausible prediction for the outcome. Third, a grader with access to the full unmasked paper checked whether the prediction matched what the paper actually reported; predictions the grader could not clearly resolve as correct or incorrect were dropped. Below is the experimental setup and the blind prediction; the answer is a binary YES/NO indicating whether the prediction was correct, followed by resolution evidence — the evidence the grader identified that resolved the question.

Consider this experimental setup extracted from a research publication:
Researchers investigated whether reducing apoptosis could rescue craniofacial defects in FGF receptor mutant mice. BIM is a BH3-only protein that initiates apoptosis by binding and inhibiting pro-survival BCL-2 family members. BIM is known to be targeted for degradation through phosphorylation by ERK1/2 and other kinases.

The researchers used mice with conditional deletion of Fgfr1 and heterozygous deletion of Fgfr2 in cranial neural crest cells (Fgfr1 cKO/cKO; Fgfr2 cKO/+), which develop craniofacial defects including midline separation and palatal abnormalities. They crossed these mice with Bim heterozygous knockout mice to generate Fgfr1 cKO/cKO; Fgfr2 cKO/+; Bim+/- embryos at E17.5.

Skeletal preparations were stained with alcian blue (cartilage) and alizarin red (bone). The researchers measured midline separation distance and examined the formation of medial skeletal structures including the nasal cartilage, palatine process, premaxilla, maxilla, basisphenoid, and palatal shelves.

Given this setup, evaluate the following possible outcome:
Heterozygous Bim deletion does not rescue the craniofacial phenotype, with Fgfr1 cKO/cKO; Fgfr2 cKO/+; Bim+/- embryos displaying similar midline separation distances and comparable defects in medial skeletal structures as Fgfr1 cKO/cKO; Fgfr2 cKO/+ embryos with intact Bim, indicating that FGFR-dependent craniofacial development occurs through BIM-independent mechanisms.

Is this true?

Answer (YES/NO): NO